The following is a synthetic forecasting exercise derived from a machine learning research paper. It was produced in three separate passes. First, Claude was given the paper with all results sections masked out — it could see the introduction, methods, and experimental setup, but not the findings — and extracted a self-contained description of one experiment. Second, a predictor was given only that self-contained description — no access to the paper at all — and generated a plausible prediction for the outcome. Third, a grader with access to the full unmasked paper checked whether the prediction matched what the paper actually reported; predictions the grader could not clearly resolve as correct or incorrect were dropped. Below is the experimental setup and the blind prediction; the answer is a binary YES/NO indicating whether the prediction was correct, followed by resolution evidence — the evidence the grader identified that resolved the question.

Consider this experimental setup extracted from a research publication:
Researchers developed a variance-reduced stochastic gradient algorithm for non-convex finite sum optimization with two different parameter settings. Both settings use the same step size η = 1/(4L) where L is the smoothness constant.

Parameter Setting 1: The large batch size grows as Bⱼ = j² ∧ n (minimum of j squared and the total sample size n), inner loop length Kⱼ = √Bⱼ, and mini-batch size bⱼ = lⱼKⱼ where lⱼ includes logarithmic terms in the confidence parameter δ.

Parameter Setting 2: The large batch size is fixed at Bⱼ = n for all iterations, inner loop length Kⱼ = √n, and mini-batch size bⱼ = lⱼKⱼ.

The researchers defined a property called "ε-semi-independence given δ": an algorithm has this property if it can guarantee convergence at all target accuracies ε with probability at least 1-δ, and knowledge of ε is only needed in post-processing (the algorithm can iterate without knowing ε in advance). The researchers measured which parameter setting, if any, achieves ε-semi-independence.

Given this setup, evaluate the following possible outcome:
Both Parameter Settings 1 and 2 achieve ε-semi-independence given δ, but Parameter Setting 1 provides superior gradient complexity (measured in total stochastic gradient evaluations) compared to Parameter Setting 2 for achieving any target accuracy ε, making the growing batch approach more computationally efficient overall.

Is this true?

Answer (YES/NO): NO